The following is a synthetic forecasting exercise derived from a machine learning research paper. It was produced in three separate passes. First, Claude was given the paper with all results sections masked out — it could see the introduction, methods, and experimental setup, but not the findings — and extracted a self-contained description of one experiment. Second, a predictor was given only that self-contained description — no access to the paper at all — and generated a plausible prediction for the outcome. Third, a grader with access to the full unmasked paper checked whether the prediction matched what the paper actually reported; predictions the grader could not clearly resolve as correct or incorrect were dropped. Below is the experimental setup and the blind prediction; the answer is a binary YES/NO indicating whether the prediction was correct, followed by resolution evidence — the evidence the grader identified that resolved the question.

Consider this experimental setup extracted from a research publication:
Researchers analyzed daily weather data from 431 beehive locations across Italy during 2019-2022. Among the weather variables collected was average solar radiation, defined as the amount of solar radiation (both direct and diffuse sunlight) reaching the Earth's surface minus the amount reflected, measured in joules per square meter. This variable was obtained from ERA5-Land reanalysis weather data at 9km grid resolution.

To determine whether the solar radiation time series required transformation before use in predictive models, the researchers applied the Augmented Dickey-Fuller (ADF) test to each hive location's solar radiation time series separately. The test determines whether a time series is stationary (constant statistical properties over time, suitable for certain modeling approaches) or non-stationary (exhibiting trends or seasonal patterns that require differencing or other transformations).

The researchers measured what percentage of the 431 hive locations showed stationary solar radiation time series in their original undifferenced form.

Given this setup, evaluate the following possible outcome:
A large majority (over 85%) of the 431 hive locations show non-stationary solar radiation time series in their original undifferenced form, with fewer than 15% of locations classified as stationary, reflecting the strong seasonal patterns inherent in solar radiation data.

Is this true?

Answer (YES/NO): YES